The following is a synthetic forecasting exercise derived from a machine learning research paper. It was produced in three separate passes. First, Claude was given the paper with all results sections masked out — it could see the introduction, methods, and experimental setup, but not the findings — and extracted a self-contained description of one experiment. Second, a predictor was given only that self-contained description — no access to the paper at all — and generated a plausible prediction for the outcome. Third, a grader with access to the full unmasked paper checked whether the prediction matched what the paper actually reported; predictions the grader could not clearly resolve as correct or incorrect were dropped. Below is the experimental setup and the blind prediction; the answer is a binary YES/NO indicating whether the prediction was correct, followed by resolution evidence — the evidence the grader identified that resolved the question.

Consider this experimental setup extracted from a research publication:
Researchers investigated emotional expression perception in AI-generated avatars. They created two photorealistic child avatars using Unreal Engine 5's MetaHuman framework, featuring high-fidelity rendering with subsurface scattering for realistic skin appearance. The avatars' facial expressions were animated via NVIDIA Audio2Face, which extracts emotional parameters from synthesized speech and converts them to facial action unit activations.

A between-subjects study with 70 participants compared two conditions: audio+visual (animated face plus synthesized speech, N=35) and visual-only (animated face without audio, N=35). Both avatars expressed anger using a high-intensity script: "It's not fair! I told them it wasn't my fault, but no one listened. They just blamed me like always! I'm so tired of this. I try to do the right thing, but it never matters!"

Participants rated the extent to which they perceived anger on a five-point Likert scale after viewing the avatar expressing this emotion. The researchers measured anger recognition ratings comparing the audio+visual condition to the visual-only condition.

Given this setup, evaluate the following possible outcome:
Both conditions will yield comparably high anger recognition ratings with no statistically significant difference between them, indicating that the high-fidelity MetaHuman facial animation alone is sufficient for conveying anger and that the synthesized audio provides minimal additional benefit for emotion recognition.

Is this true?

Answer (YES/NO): NO